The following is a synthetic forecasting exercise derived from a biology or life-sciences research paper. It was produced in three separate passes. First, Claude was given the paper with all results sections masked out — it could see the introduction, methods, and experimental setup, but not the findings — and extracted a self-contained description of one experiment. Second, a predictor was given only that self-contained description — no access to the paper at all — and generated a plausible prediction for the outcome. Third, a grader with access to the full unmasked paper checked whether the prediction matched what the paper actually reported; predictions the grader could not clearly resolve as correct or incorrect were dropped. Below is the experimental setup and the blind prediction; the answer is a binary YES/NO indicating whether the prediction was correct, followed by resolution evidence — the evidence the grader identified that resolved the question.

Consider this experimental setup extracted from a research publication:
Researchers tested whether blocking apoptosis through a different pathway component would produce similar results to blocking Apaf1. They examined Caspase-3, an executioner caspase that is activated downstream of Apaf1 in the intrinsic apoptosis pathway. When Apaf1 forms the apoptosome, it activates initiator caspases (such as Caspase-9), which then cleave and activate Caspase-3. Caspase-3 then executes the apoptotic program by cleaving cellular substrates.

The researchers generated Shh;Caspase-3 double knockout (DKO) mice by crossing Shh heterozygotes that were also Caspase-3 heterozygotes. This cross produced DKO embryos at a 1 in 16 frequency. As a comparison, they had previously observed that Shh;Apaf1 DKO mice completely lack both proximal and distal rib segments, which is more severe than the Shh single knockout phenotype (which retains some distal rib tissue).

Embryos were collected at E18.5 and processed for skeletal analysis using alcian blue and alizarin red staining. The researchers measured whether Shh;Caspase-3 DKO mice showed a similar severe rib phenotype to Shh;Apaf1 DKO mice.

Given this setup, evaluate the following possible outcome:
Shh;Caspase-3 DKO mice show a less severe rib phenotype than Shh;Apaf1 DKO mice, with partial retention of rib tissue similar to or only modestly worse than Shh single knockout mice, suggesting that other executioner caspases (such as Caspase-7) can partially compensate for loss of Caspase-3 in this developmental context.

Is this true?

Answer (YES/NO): NO